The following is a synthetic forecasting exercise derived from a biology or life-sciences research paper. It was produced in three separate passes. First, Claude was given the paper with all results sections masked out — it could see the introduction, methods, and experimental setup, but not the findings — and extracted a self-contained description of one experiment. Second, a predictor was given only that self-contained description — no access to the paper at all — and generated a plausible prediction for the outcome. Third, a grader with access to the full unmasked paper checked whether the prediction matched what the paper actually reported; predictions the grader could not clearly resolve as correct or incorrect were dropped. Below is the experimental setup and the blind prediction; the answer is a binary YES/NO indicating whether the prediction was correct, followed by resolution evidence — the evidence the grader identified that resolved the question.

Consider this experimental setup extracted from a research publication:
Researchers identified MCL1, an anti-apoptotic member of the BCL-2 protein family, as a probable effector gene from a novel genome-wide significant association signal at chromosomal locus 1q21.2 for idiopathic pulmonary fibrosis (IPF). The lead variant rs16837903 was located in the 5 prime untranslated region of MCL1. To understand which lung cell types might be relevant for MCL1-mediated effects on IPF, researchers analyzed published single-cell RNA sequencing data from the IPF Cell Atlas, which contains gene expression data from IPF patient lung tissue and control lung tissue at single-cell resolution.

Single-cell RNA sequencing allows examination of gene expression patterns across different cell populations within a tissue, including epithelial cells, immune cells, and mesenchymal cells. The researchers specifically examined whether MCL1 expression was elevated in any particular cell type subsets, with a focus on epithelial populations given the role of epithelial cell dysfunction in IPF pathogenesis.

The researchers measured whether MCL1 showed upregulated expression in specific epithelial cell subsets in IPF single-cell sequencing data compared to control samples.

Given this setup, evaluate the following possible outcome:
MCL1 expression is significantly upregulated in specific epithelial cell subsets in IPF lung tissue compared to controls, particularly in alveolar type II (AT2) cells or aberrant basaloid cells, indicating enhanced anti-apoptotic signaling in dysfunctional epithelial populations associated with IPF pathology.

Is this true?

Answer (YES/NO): YES